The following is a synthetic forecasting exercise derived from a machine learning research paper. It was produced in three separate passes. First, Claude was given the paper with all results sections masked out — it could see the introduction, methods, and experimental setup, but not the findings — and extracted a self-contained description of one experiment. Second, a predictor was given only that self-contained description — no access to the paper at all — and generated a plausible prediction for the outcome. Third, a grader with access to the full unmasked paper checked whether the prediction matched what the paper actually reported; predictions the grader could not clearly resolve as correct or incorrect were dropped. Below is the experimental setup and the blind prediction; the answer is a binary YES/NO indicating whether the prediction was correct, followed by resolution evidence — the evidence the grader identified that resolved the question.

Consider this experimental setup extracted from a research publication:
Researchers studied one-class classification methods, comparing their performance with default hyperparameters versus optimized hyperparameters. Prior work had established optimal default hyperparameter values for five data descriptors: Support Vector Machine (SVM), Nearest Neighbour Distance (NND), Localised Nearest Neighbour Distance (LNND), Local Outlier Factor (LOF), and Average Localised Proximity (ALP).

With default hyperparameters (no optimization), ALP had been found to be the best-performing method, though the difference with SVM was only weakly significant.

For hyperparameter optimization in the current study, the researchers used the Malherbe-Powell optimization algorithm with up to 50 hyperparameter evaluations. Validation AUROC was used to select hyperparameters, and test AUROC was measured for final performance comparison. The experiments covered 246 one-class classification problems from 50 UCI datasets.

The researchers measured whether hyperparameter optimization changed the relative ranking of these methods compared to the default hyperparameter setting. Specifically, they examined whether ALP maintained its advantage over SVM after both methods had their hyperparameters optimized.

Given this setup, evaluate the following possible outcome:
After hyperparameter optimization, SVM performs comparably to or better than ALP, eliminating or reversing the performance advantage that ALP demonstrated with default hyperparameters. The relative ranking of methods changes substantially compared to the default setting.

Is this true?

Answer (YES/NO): YES